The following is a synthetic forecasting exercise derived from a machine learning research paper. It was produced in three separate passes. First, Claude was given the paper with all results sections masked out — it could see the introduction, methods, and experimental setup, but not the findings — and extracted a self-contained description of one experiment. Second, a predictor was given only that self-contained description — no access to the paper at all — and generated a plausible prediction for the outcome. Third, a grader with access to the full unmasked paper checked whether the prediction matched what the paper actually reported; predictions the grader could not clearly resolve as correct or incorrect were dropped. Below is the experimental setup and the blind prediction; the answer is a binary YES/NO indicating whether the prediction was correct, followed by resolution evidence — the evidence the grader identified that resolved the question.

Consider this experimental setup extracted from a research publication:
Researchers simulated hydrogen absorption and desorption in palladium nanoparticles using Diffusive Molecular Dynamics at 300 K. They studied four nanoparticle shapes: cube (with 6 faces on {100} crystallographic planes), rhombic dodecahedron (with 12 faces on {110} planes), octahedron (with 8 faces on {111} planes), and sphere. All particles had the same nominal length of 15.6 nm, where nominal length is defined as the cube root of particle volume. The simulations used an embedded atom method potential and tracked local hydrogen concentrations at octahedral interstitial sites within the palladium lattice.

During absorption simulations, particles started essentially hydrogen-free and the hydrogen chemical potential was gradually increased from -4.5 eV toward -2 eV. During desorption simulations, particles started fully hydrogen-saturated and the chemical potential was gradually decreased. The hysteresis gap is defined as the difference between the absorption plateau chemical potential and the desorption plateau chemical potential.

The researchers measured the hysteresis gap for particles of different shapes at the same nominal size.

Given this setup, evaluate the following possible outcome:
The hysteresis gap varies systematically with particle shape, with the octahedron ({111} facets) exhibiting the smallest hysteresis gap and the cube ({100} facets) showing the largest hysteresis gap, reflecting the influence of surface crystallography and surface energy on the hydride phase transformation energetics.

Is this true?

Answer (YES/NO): NO